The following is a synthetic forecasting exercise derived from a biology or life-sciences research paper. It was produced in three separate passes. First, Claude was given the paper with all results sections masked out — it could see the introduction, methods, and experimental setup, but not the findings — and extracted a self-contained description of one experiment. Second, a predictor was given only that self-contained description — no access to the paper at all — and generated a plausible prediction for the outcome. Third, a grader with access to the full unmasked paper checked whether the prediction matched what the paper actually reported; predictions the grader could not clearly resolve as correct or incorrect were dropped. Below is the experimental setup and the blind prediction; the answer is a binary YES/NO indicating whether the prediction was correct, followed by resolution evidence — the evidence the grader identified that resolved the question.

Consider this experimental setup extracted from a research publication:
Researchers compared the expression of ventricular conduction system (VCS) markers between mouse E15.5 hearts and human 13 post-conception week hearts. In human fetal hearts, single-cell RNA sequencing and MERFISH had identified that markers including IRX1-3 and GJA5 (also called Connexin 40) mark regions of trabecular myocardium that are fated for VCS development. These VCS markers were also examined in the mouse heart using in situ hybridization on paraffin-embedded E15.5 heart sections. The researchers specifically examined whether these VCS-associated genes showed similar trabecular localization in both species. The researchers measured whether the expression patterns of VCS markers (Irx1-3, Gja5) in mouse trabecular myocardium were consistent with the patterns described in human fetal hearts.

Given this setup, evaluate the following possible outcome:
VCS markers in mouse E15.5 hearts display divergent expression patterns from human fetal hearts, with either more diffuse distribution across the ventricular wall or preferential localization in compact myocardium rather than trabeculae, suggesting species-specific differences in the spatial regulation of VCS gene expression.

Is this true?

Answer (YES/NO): NO